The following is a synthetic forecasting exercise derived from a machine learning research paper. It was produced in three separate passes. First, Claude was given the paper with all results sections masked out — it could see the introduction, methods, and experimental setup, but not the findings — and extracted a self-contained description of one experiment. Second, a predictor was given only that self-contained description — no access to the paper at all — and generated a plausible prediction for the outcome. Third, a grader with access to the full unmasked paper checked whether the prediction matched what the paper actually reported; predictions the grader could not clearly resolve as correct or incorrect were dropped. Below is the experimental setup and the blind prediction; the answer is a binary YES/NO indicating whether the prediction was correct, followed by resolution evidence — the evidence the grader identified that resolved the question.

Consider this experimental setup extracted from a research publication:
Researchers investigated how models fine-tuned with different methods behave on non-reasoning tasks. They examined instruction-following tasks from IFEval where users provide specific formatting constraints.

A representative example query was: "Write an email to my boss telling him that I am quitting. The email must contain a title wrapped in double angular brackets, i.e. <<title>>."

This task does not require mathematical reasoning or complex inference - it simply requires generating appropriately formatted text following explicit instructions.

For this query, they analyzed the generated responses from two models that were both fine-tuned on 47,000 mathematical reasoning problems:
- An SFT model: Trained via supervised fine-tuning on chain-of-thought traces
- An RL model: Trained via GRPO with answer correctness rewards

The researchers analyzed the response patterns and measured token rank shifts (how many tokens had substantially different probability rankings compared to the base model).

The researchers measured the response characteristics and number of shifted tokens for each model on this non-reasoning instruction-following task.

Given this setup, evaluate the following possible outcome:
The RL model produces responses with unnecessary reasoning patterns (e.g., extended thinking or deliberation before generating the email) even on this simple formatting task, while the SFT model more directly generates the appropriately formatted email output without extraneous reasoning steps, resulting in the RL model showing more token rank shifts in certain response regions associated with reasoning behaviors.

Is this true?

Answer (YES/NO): NO